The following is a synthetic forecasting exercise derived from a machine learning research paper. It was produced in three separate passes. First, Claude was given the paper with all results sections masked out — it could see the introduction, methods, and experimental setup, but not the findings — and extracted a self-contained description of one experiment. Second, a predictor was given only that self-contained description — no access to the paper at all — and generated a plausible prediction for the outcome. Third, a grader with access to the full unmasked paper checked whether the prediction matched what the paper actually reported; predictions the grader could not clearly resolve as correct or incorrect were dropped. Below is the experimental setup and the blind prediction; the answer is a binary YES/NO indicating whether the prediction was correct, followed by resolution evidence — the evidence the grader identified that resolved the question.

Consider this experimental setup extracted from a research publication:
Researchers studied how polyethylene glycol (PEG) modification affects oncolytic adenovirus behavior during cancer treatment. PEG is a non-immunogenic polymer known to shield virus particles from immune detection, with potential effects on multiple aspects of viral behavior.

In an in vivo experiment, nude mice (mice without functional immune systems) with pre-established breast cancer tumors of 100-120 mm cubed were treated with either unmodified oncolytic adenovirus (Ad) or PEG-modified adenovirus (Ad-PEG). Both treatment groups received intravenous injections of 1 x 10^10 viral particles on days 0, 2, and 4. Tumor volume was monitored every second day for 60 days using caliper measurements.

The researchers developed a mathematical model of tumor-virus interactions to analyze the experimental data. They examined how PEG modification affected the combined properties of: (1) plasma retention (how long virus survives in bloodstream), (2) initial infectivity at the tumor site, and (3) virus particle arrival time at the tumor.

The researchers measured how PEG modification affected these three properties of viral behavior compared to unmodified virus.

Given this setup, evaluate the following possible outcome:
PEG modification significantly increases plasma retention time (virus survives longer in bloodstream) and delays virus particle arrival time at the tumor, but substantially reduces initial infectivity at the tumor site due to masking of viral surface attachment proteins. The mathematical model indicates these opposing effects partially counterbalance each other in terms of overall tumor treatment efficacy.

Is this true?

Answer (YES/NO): NO